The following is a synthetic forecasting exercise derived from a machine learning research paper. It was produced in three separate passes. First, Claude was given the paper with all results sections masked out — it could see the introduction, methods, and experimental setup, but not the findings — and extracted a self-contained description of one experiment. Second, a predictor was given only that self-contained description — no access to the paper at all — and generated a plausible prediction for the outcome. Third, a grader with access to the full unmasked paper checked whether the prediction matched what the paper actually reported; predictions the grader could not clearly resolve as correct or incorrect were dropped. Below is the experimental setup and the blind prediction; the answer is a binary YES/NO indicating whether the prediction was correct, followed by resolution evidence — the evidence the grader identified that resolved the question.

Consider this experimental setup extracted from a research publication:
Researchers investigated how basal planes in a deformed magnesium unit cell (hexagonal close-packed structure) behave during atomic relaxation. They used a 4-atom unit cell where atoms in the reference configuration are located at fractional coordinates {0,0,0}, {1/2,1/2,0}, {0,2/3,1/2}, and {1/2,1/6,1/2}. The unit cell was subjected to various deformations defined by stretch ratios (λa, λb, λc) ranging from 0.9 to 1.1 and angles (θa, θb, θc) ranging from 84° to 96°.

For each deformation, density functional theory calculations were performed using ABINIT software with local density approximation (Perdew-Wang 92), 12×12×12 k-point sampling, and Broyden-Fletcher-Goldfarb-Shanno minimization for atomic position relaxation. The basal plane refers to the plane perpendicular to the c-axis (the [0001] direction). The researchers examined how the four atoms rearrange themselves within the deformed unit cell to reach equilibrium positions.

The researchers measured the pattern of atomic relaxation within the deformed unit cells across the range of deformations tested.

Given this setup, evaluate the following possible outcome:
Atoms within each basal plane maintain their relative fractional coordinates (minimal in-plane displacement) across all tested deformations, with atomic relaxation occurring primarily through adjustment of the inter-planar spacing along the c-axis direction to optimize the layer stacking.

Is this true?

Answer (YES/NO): NO